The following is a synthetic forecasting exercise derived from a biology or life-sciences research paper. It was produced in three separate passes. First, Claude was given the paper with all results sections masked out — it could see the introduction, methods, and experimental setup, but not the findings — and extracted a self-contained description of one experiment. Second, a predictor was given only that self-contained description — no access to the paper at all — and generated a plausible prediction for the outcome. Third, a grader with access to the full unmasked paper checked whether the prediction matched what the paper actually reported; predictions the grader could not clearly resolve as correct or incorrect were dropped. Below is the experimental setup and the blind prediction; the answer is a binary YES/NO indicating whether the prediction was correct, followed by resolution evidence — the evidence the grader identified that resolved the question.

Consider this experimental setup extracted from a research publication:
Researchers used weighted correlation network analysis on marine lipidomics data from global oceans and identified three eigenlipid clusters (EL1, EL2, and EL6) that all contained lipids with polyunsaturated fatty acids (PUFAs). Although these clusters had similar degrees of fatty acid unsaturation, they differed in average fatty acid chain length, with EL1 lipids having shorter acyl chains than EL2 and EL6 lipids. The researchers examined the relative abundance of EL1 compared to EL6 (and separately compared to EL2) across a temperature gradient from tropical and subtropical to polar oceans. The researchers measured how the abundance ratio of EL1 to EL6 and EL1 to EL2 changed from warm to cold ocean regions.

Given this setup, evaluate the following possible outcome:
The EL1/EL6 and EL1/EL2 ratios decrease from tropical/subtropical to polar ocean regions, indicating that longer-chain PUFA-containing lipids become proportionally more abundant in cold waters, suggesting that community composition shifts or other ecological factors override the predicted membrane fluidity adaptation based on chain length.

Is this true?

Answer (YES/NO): NO